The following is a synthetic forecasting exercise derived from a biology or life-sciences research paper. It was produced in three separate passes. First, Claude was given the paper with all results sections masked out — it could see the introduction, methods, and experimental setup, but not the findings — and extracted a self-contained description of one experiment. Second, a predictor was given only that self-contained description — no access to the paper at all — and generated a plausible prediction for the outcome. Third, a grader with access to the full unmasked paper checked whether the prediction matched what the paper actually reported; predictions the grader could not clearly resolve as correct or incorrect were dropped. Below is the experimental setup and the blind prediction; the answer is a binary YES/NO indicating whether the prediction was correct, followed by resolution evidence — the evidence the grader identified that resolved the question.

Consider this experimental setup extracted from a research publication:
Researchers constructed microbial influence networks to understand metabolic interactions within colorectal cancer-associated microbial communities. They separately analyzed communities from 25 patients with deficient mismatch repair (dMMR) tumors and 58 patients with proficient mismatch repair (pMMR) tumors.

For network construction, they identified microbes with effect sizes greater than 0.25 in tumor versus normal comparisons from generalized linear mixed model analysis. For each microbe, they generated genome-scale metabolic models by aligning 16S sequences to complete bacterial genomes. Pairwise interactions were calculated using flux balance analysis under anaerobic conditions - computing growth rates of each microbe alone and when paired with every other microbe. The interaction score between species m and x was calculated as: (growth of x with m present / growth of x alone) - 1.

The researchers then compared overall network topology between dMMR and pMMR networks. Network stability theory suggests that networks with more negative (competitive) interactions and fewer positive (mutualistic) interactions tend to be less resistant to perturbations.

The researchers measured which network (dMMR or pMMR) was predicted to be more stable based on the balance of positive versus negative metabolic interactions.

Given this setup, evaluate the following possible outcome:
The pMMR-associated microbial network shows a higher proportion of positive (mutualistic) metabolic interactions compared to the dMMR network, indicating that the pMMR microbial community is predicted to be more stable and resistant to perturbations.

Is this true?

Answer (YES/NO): NO